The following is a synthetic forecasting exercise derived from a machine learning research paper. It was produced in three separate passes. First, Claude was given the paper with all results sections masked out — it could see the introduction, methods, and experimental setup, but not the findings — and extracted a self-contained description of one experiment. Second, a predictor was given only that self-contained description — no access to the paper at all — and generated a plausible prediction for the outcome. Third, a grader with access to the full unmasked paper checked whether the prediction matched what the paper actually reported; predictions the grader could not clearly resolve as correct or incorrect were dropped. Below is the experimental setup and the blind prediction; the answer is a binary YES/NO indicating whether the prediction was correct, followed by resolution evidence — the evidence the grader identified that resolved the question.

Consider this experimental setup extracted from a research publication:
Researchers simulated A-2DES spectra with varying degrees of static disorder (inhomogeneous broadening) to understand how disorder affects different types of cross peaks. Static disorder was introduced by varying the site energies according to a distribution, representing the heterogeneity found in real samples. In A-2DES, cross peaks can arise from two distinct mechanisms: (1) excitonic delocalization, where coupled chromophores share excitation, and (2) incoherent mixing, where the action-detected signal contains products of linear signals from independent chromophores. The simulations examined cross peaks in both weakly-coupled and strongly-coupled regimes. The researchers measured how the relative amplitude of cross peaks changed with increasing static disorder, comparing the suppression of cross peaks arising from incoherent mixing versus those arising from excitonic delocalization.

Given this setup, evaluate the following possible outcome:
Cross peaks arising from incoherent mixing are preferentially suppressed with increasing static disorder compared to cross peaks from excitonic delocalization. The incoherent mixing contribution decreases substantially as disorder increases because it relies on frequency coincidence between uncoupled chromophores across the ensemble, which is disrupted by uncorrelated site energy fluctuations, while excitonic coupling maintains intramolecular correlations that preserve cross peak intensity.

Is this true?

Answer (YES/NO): YES